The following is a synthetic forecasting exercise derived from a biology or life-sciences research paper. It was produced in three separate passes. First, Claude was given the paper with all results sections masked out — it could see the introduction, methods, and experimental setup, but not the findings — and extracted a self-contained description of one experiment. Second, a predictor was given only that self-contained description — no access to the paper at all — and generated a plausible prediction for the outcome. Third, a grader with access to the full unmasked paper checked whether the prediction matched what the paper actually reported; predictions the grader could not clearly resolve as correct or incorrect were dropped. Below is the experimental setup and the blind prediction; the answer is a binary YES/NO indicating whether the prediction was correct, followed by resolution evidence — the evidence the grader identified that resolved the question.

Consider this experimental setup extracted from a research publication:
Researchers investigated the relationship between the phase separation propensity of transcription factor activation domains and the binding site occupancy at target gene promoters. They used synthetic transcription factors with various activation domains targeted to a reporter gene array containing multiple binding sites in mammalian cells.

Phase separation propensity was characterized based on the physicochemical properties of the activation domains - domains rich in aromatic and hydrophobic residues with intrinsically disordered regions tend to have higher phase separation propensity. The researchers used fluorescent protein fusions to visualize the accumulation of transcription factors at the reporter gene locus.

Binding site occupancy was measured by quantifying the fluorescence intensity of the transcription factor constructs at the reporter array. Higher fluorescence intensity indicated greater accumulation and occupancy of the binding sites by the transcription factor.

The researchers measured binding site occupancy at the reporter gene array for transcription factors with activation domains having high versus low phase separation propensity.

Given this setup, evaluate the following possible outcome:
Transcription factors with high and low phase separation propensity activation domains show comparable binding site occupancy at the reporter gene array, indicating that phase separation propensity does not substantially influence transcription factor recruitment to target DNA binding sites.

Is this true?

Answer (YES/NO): NO